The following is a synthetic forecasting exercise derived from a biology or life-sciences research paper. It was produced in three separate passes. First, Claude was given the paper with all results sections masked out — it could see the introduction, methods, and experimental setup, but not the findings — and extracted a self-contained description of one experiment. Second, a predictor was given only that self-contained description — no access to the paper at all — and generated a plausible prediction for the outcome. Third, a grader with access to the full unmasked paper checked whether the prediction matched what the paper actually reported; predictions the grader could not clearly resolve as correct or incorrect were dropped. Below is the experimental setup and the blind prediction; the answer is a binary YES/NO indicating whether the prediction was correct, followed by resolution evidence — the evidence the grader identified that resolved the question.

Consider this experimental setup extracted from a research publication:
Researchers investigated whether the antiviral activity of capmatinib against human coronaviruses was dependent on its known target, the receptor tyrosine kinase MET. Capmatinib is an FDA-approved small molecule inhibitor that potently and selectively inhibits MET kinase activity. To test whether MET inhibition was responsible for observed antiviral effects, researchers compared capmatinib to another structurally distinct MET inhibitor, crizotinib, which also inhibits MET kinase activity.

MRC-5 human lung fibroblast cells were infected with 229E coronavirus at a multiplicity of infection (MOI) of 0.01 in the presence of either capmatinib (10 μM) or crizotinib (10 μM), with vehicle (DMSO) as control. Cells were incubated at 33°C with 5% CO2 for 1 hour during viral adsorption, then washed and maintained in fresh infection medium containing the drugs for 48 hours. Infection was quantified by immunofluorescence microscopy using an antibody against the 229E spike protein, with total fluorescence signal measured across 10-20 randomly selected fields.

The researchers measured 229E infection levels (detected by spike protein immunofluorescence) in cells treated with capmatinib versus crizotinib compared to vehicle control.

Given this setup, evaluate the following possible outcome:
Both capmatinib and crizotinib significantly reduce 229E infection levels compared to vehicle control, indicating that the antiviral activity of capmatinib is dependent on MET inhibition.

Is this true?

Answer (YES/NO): NO